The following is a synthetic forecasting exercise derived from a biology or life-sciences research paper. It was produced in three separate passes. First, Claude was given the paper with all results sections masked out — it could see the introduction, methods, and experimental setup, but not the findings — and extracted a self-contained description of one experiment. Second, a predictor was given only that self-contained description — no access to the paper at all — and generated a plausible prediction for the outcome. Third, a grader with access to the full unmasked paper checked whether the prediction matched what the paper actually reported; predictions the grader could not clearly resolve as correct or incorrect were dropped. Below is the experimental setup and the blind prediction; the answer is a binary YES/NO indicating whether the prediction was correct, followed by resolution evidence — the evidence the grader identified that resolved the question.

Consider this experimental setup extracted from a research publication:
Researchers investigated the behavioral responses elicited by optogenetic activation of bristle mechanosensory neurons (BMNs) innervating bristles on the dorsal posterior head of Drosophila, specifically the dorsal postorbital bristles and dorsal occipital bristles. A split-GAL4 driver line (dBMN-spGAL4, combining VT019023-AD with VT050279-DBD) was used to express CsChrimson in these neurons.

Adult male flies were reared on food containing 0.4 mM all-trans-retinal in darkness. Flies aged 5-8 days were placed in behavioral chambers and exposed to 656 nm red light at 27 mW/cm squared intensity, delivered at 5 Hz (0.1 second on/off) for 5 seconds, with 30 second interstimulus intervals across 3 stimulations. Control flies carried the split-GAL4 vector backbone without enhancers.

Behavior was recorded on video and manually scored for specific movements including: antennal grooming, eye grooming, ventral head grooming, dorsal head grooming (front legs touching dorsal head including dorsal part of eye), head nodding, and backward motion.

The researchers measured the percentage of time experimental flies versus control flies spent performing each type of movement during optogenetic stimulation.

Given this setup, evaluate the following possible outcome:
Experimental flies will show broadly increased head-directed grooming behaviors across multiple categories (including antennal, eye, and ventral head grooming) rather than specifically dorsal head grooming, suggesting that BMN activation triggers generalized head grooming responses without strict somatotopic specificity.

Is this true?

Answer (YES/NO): NO